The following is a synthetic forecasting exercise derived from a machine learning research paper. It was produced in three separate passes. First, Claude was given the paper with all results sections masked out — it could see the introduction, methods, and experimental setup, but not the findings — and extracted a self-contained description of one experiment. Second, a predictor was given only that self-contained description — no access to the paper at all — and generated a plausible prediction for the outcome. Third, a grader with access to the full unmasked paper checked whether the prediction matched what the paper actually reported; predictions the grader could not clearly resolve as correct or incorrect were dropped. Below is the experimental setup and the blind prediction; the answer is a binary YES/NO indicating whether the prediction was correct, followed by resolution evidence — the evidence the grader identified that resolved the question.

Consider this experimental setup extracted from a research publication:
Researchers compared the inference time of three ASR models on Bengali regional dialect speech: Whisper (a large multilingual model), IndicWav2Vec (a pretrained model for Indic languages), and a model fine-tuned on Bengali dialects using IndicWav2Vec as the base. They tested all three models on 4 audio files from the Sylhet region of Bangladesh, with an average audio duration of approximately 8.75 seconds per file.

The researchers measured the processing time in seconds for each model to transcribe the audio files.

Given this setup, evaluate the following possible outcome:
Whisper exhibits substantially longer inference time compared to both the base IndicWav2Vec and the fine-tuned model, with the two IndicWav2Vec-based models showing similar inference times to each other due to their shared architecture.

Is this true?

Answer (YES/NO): YES